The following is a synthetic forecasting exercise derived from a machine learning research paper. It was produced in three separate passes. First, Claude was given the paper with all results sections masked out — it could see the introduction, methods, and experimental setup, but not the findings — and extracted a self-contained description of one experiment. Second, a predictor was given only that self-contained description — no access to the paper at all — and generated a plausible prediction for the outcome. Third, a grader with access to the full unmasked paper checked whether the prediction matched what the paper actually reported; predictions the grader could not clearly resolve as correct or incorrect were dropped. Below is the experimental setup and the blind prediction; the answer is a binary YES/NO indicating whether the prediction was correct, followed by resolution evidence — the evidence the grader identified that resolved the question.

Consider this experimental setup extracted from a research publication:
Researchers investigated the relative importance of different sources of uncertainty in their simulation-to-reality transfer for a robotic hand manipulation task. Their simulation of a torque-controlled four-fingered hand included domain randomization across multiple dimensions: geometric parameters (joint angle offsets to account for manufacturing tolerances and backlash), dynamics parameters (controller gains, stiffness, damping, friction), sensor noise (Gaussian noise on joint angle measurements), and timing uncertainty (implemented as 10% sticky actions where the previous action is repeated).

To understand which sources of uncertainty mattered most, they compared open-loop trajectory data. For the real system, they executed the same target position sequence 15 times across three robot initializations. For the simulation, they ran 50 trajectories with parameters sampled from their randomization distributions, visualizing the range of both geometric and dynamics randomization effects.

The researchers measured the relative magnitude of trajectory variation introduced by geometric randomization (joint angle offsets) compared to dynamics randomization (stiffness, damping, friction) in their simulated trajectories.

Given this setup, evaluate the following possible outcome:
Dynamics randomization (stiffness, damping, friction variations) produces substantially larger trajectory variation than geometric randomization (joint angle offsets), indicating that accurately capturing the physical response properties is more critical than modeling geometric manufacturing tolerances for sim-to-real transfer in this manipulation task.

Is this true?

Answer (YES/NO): NO